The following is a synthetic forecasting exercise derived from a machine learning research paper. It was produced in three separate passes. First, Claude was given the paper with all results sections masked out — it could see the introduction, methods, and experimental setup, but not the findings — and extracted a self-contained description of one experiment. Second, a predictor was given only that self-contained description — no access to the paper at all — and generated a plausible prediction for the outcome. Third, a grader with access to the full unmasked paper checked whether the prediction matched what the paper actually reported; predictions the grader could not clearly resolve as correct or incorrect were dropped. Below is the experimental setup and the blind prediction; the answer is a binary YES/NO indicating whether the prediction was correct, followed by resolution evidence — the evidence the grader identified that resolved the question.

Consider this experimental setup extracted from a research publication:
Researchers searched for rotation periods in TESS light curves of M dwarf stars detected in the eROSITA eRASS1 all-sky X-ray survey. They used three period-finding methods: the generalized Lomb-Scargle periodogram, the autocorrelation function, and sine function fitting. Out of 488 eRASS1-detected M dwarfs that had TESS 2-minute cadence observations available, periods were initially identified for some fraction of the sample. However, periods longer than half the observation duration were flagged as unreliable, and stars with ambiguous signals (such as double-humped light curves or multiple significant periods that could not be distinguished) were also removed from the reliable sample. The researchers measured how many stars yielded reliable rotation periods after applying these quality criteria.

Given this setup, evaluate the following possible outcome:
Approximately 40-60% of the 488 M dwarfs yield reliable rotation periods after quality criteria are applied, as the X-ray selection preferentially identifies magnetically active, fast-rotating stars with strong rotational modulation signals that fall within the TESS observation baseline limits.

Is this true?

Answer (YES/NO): NO